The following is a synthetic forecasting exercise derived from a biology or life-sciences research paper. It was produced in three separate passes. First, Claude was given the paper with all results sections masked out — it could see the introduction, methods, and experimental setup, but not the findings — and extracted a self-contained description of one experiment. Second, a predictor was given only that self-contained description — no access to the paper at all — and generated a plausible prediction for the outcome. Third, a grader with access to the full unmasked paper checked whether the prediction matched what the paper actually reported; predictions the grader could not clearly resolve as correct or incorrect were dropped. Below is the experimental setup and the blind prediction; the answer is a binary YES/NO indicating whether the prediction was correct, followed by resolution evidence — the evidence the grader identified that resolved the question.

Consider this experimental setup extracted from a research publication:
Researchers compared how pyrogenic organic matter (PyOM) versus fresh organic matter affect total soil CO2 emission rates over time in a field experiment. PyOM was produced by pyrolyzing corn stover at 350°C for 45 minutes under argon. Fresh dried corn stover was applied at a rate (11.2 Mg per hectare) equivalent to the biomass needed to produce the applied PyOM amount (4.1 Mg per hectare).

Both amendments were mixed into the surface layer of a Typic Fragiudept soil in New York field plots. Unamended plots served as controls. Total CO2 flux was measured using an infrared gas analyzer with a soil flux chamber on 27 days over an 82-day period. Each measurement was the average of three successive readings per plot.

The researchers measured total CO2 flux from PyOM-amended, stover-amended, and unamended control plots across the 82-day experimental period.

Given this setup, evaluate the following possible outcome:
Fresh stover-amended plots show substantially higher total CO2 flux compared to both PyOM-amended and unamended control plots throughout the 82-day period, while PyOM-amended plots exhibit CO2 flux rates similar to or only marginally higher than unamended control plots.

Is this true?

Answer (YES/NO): NO